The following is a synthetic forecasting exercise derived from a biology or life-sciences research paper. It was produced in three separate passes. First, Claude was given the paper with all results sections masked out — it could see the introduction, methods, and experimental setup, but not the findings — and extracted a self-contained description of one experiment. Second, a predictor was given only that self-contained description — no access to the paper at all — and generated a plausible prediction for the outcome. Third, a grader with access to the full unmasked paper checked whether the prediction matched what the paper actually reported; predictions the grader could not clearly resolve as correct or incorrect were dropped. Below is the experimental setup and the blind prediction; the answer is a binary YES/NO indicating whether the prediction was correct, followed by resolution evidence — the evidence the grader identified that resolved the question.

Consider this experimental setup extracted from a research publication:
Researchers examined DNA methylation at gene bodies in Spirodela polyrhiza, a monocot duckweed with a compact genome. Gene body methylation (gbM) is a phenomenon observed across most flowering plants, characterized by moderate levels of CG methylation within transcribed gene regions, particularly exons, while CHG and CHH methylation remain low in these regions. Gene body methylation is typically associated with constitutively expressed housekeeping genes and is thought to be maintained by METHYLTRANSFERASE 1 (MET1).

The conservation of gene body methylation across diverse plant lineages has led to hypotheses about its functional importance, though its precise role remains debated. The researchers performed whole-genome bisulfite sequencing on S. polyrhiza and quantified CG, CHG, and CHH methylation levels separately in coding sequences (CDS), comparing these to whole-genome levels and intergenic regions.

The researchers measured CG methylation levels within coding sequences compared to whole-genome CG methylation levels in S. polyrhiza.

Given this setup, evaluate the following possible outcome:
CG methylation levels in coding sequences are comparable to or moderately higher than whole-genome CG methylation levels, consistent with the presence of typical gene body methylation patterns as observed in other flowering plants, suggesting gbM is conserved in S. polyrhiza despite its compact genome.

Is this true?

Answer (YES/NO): NO